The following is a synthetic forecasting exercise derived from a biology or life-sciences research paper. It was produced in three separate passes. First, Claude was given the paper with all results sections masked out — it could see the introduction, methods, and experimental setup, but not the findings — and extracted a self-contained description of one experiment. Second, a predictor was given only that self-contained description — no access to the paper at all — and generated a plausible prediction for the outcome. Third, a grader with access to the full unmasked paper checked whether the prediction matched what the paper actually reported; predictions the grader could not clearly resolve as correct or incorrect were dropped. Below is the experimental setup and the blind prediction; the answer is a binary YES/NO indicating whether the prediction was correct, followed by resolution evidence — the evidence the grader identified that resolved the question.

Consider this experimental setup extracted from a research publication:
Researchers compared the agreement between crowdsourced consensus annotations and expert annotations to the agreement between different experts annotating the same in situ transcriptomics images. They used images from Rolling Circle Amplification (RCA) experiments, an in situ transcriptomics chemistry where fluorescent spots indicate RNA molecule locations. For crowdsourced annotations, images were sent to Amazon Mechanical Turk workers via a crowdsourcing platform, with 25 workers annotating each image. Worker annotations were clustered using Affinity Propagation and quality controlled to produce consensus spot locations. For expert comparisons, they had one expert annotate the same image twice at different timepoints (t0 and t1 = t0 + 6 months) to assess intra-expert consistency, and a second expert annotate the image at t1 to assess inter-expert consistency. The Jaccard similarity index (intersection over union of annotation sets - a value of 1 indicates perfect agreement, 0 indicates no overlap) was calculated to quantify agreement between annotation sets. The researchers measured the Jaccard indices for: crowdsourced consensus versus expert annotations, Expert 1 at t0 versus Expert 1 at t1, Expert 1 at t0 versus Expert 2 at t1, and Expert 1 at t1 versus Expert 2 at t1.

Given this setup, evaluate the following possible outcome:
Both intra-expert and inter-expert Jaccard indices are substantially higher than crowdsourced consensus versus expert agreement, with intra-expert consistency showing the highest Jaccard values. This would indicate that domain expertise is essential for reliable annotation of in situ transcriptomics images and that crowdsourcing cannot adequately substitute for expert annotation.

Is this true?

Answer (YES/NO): NO